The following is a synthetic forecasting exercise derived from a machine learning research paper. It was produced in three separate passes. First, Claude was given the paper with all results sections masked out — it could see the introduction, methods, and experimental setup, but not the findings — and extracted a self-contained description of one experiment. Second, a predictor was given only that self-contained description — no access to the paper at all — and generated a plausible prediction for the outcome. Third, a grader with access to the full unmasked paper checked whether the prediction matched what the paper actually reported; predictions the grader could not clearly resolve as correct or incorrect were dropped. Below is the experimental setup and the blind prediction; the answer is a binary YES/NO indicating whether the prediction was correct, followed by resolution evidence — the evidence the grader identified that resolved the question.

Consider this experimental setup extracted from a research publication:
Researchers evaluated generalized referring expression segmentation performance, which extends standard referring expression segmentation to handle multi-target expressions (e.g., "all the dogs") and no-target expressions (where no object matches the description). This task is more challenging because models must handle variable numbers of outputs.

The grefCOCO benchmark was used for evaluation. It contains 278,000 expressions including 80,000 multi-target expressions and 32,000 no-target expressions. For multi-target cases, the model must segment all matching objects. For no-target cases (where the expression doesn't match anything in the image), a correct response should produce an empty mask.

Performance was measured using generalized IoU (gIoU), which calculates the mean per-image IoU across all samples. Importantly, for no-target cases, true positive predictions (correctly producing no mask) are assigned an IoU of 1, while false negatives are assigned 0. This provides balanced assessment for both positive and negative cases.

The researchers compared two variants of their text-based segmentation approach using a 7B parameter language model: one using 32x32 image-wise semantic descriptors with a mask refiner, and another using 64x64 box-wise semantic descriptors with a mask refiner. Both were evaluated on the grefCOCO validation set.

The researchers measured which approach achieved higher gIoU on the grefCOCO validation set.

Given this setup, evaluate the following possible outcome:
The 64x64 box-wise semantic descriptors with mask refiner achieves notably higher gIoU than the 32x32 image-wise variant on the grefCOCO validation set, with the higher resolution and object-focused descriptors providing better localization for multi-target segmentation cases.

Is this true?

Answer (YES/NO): NO